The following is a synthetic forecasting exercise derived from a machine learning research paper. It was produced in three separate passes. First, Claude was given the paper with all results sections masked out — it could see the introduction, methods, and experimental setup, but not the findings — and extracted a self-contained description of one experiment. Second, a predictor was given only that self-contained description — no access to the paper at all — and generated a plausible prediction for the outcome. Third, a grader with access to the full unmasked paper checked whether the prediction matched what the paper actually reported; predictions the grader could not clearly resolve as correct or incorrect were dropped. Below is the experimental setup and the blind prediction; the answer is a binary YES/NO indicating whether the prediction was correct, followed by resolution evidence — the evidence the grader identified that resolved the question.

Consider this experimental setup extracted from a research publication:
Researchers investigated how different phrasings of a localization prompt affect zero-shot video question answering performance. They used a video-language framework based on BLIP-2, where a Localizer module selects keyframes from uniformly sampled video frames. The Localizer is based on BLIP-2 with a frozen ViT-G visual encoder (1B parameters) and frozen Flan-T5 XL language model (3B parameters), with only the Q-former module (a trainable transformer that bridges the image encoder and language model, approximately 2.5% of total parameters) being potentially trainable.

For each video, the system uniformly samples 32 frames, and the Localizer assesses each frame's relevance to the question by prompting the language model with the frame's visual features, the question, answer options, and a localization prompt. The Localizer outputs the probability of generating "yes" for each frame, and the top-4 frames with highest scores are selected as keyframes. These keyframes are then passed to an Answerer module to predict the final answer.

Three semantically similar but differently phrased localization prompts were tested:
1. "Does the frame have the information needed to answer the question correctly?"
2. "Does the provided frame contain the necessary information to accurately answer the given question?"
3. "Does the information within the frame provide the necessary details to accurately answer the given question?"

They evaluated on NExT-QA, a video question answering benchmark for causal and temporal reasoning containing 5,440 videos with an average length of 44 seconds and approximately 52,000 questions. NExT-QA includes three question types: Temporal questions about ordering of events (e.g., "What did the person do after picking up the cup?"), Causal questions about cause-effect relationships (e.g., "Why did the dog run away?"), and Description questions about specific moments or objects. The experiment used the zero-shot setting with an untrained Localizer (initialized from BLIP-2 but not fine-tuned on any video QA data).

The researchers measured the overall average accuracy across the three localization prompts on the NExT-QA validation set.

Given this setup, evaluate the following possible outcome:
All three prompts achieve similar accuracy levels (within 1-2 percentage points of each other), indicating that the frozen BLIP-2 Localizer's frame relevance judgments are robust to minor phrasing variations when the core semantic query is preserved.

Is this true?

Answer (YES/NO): YES